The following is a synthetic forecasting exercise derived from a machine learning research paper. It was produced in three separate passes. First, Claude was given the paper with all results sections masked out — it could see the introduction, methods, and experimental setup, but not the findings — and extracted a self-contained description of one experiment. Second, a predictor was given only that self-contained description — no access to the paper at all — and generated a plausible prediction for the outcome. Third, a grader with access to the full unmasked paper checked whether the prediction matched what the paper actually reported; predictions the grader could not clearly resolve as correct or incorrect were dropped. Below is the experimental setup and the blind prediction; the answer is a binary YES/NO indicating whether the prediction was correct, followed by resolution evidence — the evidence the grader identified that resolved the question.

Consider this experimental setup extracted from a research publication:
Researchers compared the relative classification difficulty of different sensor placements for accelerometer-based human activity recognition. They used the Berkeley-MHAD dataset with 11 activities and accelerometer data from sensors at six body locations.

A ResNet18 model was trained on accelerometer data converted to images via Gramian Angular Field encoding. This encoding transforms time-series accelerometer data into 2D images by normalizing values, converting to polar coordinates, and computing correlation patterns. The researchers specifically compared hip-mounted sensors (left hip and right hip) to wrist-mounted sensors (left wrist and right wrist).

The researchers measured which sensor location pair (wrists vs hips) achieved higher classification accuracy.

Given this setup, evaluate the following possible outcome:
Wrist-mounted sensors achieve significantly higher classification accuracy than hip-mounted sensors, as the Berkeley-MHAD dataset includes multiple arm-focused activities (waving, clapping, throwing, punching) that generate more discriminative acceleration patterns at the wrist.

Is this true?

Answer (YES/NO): YES